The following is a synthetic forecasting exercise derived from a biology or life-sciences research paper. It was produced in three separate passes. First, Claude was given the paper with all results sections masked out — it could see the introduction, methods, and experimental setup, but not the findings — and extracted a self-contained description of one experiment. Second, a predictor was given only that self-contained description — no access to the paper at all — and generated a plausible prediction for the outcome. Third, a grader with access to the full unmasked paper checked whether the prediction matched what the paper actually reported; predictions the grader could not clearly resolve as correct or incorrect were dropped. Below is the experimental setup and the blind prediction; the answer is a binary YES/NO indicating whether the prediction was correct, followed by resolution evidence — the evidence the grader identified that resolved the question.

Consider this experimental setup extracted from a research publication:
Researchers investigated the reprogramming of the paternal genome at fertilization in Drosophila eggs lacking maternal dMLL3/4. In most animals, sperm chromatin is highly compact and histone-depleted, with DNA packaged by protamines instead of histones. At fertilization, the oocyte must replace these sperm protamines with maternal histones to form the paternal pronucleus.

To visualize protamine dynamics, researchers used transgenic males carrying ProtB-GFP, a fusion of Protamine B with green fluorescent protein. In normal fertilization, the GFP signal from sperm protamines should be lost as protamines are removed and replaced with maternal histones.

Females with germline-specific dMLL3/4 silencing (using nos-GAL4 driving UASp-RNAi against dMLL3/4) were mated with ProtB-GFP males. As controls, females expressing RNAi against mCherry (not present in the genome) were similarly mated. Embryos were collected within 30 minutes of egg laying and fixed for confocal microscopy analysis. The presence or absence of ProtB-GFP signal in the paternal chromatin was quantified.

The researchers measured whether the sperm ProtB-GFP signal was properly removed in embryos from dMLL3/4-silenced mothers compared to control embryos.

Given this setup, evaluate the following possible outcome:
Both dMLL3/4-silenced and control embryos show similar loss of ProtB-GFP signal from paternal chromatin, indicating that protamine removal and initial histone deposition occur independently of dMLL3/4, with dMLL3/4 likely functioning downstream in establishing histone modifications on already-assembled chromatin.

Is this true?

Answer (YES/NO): NO